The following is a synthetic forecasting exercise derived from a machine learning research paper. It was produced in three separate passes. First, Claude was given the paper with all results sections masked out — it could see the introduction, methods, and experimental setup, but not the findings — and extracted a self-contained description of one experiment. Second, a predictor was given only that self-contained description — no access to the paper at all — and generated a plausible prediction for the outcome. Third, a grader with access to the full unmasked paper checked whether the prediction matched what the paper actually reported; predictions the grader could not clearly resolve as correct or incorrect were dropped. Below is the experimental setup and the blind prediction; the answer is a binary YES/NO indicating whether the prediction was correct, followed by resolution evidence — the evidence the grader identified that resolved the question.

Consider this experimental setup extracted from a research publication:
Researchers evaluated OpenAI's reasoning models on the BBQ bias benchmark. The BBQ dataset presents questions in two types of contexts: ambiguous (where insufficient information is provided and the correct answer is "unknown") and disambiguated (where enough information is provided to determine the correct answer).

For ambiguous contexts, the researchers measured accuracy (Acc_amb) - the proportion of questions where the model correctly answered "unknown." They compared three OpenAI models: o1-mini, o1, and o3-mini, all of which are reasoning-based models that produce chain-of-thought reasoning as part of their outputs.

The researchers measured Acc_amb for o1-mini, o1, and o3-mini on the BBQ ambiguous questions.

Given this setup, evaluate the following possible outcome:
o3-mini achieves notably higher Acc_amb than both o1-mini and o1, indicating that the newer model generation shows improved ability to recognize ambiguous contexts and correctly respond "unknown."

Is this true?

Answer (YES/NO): NO